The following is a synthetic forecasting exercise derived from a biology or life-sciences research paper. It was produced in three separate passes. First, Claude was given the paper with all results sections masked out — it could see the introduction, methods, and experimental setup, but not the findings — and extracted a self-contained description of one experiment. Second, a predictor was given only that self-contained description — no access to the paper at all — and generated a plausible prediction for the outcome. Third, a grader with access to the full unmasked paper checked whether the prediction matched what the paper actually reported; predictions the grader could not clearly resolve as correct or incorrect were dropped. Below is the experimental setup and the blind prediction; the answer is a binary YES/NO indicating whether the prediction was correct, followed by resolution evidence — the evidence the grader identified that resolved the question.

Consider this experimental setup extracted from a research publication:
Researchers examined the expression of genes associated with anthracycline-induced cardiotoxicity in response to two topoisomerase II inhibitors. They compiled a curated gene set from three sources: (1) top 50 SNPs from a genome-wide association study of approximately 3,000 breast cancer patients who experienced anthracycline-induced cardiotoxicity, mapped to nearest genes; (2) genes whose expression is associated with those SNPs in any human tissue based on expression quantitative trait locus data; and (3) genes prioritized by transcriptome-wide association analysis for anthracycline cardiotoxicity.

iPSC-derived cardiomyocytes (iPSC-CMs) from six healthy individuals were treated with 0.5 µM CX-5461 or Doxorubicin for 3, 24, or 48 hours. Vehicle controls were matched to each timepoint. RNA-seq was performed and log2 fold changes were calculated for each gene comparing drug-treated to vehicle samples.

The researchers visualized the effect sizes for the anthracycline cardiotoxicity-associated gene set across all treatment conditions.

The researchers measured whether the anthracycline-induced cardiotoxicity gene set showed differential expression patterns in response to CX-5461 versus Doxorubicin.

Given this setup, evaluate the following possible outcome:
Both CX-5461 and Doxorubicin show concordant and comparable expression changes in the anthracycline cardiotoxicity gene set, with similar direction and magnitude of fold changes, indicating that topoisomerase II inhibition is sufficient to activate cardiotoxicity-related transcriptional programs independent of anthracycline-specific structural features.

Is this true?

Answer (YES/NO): NO